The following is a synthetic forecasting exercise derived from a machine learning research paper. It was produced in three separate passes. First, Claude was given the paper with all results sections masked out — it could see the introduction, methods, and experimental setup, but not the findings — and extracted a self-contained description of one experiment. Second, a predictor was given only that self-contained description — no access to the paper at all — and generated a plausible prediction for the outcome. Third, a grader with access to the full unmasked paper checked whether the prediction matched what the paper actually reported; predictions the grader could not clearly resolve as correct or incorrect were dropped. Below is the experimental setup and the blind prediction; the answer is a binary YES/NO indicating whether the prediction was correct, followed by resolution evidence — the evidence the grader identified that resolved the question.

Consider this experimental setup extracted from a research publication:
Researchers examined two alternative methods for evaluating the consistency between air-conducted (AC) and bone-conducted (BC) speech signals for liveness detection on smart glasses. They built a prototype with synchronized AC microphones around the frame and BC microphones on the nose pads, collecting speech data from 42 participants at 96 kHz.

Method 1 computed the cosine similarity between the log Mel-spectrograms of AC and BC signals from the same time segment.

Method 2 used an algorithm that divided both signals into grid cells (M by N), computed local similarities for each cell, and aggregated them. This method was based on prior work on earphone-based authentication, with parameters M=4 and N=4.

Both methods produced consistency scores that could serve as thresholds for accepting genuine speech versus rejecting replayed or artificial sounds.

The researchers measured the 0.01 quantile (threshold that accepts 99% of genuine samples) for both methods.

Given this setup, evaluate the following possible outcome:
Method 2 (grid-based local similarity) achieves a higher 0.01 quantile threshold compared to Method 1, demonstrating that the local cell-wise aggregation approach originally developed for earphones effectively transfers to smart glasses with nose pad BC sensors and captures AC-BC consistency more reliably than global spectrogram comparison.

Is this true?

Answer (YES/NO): NO